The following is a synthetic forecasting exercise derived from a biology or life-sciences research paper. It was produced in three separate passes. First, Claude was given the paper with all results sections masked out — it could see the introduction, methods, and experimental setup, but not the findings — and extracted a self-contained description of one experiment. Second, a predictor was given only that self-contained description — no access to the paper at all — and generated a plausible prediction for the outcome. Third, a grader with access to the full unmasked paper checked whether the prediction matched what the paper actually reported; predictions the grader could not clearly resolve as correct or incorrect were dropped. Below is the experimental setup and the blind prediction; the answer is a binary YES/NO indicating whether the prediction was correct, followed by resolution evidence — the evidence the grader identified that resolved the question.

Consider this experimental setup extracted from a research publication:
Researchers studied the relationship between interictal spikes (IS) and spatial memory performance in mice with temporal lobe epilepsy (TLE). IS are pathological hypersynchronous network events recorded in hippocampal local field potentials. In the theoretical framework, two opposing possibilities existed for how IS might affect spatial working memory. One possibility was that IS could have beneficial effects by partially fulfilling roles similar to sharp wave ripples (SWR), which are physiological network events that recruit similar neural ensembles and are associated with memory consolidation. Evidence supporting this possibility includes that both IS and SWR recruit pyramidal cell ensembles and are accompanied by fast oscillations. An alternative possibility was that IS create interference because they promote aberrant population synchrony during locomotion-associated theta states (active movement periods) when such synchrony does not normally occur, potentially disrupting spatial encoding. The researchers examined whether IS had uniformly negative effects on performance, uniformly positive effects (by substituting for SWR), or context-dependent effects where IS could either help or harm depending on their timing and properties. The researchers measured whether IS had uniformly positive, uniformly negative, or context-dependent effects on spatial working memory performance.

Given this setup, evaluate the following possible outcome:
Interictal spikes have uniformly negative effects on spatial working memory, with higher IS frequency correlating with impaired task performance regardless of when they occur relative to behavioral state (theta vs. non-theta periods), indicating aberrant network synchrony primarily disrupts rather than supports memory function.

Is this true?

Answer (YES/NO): NO